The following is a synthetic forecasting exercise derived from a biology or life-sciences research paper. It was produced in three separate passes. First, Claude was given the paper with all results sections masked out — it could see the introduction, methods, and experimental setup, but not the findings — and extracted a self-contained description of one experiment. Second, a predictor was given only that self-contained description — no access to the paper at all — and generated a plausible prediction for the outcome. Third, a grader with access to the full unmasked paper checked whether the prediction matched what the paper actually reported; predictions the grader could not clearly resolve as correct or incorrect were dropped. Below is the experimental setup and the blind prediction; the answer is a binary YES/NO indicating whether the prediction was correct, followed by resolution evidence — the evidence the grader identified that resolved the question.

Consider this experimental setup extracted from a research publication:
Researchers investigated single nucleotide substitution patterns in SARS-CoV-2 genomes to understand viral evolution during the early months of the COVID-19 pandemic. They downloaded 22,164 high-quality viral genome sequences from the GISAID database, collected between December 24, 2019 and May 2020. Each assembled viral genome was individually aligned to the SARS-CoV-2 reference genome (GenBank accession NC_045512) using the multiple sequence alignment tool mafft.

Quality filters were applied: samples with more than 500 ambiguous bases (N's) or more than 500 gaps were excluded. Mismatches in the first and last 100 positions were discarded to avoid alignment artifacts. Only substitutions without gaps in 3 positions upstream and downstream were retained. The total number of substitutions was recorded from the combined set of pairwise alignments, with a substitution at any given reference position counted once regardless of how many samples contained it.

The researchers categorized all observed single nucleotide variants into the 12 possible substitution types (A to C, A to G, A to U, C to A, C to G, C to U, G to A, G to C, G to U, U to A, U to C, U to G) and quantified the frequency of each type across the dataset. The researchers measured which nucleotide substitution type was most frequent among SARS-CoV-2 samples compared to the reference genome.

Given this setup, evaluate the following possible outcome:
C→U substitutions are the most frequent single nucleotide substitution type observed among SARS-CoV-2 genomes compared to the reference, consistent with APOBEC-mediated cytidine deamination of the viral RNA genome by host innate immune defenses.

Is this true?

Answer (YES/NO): YES